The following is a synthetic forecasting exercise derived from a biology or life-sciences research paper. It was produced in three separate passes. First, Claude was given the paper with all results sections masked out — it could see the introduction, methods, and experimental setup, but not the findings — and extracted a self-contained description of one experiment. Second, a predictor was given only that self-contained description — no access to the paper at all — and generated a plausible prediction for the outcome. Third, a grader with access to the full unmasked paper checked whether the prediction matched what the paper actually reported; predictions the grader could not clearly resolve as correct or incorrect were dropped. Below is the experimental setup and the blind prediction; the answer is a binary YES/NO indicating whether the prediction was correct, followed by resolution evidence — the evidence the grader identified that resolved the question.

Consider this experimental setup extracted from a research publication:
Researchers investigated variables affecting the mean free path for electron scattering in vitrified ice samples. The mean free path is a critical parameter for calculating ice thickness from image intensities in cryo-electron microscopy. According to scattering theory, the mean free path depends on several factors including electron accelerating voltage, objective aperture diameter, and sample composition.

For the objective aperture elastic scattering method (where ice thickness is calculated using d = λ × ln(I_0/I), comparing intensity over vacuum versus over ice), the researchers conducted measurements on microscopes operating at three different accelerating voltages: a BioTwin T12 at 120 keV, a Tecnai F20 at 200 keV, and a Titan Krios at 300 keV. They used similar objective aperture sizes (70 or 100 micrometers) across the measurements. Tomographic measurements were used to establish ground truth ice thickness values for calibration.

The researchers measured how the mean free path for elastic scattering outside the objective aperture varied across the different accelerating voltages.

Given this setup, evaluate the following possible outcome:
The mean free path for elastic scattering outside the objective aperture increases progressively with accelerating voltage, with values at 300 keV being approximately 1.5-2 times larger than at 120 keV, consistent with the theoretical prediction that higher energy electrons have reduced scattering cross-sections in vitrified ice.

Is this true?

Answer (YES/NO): NO